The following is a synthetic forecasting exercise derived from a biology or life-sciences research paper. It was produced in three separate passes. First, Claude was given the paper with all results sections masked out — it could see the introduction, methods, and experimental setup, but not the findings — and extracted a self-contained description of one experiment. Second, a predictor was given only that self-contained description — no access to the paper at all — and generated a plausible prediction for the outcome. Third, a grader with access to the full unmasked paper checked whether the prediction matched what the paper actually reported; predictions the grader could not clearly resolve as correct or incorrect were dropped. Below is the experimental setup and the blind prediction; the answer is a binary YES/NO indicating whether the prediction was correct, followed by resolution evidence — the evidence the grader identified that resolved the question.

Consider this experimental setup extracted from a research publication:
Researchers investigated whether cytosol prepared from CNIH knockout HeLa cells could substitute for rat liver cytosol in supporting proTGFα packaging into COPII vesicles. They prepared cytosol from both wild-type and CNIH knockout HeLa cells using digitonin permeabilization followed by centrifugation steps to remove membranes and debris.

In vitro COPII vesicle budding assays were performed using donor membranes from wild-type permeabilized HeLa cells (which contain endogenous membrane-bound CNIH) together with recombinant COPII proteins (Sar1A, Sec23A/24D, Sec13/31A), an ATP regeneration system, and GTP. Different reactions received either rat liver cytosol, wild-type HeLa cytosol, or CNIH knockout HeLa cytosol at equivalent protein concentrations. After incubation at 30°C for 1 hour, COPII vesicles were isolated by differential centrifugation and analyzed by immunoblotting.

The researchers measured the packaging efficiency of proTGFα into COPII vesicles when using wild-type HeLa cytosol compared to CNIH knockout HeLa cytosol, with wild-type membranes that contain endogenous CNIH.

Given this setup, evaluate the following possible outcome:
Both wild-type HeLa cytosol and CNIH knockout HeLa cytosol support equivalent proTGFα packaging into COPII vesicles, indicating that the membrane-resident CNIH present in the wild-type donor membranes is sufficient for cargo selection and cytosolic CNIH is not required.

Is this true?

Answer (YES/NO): NO